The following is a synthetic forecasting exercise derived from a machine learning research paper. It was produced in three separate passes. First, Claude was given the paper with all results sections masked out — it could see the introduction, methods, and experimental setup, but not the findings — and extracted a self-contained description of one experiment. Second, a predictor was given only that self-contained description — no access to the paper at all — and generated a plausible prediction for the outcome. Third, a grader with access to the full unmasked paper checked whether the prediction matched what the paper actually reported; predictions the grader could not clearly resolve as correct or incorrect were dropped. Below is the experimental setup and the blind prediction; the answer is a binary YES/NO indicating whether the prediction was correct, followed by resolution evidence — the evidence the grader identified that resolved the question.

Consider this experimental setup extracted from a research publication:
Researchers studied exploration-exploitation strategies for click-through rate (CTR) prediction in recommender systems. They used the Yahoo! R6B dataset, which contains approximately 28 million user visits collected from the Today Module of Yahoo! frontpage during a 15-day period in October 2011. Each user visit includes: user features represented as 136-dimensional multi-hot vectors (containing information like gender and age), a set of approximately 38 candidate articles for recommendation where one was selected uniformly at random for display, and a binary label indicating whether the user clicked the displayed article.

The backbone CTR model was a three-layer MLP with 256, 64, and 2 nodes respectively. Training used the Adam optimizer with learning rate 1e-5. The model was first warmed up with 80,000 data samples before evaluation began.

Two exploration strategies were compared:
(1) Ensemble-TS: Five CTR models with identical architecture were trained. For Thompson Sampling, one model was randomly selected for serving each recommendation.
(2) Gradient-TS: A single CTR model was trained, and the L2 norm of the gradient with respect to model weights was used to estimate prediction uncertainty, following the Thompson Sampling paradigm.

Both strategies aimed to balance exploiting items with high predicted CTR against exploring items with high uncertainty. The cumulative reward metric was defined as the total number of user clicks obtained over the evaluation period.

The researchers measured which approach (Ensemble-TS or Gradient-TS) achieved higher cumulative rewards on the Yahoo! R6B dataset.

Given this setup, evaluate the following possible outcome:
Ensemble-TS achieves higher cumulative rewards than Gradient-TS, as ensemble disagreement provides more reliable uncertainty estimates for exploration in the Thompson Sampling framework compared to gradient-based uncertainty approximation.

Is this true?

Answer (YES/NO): NO